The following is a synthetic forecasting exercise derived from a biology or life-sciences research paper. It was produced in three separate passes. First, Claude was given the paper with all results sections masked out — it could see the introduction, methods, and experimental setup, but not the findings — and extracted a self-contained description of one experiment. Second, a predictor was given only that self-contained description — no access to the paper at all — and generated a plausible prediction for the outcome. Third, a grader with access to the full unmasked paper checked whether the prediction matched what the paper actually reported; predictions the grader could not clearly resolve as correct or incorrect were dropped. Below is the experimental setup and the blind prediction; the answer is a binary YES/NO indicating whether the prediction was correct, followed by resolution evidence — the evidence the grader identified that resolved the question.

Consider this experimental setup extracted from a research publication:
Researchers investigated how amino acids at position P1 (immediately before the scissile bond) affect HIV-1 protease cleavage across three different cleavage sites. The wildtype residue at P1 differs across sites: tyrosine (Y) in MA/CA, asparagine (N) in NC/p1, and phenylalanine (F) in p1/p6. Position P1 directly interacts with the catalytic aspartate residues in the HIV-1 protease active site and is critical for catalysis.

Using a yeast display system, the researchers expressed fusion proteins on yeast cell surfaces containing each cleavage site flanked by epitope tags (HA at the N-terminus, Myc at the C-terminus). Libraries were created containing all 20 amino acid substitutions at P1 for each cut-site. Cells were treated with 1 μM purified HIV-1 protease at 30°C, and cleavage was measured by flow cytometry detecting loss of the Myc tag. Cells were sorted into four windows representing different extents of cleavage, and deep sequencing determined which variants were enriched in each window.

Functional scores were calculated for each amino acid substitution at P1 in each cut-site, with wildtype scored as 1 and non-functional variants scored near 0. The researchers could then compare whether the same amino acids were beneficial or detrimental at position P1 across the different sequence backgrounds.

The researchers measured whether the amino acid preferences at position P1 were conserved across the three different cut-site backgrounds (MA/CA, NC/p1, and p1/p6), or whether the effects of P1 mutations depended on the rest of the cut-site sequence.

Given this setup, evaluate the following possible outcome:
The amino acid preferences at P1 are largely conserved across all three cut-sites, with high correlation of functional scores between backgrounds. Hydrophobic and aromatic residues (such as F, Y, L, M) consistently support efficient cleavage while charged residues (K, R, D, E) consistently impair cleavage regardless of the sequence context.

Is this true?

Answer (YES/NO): NO